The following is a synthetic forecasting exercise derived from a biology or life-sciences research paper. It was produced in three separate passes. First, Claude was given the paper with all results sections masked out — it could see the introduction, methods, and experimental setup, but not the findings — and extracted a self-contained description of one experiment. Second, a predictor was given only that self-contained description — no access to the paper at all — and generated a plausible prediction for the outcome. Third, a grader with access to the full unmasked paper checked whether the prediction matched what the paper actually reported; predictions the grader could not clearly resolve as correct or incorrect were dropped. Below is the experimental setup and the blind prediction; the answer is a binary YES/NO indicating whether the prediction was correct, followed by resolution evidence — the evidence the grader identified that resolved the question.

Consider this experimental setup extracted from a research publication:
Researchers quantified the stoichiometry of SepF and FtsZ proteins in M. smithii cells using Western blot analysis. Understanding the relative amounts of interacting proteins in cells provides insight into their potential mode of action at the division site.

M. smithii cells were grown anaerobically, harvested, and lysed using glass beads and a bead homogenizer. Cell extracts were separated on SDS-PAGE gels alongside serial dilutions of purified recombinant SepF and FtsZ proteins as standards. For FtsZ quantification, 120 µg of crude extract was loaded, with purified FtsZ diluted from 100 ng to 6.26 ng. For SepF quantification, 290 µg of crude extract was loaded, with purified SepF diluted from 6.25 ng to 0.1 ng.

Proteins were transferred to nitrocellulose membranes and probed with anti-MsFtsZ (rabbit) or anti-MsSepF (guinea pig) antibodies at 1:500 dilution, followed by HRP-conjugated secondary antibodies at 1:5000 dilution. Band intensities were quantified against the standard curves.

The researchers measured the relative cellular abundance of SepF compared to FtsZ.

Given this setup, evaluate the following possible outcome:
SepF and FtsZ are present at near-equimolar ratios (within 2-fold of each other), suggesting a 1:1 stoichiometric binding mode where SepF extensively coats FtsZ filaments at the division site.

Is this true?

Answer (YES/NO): NO